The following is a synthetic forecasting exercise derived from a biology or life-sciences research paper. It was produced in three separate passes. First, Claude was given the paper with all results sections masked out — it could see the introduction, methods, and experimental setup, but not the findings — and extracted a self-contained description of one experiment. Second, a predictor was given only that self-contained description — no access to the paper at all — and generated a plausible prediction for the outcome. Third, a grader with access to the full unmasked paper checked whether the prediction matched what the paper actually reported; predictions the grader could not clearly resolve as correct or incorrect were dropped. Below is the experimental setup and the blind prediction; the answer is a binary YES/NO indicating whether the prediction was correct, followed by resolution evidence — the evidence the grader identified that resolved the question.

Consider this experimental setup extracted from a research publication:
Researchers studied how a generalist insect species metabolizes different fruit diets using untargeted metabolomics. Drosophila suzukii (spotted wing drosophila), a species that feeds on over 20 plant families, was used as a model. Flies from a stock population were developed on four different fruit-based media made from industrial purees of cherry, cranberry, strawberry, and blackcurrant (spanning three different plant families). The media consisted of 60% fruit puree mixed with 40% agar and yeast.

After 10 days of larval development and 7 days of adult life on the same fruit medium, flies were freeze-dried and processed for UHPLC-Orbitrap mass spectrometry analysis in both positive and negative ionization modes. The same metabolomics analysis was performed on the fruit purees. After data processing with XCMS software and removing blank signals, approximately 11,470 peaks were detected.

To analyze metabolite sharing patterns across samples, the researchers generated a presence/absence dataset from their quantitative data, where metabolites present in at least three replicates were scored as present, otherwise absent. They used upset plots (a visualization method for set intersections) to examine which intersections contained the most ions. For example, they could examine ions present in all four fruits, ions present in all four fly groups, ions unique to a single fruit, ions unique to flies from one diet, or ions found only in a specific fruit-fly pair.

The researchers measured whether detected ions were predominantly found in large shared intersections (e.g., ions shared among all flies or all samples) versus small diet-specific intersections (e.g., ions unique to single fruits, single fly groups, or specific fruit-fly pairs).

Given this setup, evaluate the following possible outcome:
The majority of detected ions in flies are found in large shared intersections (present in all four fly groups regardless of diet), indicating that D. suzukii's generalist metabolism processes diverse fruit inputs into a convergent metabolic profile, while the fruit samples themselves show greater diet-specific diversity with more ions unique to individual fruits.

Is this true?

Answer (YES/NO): YES